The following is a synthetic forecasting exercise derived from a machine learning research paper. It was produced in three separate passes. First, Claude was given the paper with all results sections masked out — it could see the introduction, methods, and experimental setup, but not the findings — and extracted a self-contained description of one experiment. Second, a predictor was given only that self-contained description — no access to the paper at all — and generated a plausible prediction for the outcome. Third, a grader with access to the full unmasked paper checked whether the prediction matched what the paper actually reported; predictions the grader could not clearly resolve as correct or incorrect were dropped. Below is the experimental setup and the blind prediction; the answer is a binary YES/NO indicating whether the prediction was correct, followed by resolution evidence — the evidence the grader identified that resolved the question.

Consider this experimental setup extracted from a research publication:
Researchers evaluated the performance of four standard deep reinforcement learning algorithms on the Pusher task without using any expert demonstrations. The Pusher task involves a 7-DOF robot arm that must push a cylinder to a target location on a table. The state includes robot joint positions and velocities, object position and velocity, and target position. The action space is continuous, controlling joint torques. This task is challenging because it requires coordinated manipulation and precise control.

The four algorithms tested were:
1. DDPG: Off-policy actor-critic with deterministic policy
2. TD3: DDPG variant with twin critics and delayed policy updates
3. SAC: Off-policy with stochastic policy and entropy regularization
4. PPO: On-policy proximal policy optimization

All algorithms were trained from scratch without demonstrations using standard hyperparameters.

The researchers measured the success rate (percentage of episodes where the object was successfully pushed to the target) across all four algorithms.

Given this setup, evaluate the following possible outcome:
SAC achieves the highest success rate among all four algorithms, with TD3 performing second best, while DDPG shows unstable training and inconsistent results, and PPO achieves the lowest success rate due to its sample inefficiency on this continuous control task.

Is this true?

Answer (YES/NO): NO